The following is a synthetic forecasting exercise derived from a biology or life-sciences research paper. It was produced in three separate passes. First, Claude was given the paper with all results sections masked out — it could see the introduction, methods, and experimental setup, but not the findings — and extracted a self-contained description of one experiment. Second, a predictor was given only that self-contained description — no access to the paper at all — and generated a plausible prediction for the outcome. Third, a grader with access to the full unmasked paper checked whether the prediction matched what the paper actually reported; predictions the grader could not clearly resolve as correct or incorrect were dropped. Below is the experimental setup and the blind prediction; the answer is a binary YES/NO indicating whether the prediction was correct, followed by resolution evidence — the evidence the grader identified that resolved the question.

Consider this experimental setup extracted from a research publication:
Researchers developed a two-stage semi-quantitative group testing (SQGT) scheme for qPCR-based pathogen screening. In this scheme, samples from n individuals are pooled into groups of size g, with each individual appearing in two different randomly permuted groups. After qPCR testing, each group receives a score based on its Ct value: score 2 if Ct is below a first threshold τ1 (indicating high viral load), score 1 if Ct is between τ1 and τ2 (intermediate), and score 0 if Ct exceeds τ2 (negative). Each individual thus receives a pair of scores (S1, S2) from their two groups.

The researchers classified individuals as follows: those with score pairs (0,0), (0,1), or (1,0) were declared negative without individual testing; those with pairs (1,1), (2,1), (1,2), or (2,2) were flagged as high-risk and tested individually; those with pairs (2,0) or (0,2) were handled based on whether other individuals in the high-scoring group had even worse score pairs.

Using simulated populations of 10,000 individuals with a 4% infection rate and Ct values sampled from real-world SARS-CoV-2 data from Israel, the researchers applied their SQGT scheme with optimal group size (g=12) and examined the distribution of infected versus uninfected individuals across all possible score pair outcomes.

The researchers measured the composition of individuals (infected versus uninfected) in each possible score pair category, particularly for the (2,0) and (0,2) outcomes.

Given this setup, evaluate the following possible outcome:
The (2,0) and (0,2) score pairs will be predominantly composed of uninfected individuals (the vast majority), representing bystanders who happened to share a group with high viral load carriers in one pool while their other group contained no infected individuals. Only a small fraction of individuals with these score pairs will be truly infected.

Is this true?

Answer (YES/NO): NO